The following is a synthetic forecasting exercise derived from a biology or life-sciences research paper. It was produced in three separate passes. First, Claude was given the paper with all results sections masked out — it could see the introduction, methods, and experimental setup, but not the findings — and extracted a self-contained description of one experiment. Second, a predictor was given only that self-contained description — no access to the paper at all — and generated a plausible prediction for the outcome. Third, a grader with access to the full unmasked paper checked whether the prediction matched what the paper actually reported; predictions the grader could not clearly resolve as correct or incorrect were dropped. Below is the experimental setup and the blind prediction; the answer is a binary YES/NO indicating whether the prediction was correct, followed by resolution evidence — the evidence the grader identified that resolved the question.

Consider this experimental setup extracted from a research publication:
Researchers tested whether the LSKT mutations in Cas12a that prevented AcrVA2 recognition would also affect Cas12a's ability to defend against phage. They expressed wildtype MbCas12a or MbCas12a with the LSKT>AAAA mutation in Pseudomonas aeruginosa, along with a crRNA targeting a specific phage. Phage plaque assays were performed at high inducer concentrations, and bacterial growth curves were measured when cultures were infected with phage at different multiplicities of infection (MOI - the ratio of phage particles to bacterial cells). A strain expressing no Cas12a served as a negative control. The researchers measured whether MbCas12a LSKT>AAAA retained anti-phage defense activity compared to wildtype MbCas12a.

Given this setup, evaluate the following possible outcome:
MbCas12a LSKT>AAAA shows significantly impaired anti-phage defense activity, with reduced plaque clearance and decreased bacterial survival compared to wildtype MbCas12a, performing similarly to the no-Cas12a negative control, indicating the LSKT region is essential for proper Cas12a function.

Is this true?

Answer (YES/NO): NO